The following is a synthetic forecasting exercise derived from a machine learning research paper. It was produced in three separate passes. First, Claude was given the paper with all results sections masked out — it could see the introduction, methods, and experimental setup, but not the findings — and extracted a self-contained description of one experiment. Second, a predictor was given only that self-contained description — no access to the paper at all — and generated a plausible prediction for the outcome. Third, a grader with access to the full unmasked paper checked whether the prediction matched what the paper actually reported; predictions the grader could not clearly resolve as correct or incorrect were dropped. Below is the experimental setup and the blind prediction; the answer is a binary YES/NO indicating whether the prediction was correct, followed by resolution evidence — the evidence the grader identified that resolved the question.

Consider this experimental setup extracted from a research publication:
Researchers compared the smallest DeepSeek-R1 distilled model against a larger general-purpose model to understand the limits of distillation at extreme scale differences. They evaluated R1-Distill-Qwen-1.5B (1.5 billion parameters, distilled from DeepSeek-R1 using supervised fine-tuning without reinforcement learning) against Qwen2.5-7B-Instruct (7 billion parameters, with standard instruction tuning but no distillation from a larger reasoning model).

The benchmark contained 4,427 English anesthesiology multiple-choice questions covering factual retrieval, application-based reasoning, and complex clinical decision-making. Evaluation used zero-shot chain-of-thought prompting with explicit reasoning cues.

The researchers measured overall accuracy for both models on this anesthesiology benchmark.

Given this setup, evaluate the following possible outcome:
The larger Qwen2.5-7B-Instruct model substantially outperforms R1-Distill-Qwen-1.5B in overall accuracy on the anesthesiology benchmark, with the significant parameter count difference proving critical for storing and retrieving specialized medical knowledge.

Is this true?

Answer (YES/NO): YES